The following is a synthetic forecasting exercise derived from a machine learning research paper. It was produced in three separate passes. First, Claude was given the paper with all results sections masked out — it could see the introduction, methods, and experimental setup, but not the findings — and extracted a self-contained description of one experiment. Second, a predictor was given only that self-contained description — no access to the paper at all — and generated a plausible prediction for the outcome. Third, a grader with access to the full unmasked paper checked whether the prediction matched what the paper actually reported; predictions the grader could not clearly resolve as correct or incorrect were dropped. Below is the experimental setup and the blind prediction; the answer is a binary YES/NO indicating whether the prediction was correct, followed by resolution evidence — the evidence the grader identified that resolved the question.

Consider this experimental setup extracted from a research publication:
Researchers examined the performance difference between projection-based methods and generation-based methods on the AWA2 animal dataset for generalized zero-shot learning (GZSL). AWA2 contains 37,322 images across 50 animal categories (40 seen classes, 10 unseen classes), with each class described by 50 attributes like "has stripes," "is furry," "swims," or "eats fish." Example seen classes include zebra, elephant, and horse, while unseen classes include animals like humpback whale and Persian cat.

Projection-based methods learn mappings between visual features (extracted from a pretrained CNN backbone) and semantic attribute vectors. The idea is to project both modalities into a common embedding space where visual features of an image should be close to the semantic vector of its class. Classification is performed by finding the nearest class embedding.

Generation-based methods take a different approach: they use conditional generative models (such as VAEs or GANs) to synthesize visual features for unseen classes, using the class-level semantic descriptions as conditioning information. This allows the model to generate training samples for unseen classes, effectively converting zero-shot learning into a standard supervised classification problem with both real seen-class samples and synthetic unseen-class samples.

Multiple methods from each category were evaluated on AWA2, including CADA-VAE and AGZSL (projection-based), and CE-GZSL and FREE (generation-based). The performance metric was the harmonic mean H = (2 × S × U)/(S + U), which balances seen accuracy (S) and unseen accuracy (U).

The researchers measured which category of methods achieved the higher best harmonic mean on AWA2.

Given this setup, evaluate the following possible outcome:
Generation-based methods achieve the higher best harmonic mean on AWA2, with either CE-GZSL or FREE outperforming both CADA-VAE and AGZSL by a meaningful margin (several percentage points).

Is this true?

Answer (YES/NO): NO